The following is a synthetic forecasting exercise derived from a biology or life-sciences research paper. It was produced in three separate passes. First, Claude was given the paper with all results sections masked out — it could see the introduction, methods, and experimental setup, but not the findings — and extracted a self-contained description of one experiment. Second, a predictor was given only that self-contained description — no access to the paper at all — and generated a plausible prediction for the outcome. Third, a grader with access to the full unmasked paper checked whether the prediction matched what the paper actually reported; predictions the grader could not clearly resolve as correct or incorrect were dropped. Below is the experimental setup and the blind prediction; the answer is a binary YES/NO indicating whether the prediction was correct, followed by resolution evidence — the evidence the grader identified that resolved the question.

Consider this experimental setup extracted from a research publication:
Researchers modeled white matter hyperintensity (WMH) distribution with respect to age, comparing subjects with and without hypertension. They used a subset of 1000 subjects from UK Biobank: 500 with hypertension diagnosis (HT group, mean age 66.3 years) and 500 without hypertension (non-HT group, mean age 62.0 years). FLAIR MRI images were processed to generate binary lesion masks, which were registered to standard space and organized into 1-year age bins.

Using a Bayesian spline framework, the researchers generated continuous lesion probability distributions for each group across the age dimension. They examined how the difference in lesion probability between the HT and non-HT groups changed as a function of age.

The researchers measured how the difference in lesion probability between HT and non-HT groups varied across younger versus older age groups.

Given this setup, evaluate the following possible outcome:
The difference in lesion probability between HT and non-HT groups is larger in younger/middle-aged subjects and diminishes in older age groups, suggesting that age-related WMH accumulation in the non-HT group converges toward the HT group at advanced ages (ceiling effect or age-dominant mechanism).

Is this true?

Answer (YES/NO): NO